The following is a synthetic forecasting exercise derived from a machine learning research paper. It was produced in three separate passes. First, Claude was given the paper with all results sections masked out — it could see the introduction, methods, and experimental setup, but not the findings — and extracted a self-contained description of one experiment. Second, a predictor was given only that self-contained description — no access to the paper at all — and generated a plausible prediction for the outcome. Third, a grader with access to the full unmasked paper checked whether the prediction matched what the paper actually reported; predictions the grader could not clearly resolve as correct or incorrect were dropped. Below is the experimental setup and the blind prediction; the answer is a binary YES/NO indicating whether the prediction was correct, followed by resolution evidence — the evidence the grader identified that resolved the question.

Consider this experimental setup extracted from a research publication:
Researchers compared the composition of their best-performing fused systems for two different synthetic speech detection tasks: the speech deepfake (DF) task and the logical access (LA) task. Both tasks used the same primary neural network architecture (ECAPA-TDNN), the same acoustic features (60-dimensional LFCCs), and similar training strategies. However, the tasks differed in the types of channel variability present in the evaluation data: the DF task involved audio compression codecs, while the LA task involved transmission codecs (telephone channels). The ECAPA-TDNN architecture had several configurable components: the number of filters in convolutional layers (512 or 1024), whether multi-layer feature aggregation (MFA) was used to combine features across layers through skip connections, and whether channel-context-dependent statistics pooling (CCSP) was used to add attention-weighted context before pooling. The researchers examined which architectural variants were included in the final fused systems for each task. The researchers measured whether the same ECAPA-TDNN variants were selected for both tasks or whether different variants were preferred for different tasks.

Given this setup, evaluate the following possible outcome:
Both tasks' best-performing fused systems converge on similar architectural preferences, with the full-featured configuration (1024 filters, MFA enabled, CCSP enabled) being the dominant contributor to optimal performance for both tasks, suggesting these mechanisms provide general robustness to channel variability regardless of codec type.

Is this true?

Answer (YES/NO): NO